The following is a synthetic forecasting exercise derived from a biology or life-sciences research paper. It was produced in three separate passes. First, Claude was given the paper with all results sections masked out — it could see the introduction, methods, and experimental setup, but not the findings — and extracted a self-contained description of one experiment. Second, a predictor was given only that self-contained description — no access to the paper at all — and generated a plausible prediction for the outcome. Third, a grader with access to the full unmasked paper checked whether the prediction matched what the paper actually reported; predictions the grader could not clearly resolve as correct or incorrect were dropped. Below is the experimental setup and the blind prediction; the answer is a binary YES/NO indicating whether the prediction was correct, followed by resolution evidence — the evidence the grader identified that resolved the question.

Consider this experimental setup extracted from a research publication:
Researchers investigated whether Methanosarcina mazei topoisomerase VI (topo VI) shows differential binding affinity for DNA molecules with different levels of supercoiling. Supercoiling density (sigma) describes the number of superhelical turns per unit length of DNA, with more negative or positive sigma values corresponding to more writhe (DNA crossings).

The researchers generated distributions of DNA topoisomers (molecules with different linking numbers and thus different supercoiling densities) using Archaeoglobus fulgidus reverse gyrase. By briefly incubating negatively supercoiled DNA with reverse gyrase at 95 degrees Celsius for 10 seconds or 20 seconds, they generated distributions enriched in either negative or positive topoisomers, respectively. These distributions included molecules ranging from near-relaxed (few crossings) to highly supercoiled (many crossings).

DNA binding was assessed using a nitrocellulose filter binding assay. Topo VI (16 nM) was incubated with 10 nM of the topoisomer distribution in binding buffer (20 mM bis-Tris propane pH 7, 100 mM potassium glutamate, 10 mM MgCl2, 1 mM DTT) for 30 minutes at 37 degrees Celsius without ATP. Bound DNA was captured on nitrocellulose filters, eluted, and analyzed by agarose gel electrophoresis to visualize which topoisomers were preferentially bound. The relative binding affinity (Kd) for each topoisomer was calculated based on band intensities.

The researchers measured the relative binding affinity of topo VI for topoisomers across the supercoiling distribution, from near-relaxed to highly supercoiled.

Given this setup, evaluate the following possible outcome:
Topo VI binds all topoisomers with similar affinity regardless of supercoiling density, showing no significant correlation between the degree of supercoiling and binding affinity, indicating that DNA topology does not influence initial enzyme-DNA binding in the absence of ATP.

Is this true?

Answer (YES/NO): NO